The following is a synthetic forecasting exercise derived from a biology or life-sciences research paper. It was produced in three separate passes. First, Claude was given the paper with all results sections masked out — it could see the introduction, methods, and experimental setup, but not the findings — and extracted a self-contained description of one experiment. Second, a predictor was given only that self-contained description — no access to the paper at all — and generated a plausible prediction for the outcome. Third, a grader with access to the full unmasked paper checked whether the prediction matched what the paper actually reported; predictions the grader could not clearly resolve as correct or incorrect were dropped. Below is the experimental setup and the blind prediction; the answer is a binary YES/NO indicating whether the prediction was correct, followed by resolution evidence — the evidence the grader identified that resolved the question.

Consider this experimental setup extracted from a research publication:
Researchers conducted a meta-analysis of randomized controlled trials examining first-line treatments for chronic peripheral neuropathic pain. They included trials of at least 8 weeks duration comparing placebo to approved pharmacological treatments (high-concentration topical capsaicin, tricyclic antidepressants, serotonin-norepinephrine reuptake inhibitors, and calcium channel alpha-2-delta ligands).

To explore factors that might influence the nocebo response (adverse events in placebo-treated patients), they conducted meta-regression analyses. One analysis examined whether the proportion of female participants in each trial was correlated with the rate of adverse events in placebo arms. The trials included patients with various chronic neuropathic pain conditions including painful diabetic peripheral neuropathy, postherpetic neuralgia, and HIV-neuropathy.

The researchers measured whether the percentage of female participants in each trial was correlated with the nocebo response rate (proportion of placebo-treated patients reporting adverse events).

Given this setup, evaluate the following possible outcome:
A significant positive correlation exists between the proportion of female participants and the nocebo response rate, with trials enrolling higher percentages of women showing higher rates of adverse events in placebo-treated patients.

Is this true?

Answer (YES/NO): NO